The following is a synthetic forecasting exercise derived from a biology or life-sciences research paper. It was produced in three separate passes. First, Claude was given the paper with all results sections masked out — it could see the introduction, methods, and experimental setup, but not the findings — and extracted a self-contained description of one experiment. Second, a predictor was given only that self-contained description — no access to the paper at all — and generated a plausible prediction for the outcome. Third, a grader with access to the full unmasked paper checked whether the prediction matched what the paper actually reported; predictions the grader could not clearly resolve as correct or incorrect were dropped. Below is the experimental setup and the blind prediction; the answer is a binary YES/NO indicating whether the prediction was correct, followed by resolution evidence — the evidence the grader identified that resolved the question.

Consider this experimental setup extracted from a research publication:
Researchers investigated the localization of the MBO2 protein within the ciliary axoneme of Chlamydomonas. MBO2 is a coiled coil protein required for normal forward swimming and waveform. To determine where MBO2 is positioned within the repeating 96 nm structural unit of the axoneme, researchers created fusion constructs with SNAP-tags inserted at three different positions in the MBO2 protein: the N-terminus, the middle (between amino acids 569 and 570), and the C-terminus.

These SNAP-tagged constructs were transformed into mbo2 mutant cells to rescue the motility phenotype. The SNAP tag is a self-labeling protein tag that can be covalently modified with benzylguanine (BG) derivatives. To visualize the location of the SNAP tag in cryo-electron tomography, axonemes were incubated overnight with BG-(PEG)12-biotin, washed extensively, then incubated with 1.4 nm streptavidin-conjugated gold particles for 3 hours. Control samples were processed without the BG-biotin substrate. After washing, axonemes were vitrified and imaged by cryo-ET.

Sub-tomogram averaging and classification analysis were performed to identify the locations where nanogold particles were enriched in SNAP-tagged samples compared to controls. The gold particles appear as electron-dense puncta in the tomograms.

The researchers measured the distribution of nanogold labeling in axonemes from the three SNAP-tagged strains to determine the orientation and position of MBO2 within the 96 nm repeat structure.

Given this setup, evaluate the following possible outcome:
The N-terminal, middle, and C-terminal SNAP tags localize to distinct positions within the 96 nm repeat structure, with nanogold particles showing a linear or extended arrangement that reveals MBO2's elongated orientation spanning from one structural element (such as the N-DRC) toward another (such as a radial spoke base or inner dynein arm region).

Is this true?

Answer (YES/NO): NO